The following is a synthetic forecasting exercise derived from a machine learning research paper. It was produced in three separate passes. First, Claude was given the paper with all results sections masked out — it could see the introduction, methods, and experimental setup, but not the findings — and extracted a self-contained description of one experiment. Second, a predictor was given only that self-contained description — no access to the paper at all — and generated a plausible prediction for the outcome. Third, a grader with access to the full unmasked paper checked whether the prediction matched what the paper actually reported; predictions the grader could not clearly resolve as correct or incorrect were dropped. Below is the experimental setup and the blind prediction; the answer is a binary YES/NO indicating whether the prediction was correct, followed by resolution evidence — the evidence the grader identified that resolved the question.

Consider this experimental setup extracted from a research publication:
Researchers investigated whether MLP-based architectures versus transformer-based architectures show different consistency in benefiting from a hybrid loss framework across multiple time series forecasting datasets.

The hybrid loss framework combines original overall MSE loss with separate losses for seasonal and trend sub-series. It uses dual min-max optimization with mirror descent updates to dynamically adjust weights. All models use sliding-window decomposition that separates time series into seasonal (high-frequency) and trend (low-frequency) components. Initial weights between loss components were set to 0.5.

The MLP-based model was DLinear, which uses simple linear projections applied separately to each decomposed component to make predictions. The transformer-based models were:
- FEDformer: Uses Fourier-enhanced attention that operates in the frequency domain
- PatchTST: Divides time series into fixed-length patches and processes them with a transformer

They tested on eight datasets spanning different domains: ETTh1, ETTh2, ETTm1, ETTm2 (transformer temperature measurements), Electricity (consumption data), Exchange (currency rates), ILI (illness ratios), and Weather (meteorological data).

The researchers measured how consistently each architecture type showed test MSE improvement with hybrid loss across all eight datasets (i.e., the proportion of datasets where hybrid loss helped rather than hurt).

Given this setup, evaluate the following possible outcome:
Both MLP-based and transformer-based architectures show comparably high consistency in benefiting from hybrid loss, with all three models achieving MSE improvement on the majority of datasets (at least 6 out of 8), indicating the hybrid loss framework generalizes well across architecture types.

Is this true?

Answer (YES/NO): NO